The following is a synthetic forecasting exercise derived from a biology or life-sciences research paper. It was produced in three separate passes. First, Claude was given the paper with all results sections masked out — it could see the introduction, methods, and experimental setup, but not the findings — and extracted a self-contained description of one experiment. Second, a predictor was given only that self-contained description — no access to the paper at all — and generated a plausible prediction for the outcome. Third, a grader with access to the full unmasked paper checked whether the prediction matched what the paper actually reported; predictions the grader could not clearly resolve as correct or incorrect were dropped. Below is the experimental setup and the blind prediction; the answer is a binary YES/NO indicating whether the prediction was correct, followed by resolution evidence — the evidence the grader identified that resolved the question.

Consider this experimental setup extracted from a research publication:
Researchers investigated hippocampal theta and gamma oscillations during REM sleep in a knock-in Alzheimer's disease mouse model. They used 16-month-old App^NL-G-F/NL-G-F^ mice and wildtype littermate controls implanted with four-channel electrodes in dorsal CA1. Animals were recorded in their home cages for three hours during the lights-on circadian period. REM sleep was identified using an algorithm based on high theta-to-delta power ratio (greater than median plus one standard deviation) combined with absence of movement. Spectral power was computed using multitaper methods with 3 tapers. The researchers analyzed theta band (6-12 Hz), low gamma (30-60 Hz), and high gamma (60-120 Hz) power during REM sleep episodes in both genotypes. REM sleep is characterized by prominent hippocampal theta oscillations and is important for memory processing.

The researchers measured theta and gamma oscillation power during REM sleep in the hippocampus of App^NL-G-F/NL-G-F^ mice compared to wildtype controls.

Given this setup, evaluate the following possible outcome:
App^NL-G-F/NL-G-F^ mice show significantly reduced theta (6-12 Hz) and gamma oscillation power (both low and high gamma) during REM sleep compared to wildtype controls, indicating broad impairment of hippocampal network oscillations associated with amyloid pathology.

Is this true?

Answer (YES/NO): NO